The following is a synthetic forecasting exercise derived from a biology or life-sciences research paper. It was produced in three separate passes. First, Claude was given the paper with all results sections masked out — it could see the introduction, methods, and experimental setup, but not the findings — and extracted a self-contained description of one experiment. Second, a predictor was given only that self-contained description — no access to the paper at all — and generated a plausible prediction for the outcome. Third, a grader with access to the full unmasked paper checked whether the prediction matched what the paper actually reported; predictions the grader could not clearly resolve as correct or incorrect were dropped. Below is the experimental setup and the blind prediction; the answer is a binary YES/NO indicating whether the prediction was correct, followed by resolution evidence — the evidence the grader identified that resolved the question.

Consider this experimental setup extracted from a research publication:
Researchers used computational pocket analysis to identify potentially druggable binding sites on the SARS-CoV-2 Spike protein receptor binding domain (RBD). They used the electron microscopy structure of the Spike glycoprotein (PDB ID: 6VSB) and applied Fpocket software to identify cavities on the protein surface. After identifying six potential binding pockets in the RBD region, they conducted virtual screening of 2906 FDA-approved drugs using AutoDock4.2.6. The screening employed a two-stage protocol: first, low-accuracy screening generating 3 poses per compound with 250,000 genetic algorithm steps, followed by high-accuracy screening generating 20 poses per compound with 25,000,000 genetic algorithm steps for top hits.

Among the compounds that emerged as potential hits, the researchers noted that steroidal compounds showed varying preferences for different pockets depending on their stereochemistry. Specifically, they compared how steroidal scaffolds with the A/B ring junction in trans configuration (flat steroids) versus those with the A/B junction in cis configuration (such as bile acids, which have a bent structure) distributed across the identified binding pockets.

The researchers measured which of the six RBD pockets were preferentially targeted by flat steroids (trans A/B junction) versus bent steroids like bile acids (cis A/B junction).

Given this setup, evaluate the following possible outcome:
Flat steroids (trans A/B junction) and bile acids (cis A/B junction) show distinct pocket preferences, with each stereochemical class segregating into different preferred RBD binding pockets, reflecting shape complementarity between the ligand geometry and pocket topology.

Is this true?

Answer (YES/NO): YES